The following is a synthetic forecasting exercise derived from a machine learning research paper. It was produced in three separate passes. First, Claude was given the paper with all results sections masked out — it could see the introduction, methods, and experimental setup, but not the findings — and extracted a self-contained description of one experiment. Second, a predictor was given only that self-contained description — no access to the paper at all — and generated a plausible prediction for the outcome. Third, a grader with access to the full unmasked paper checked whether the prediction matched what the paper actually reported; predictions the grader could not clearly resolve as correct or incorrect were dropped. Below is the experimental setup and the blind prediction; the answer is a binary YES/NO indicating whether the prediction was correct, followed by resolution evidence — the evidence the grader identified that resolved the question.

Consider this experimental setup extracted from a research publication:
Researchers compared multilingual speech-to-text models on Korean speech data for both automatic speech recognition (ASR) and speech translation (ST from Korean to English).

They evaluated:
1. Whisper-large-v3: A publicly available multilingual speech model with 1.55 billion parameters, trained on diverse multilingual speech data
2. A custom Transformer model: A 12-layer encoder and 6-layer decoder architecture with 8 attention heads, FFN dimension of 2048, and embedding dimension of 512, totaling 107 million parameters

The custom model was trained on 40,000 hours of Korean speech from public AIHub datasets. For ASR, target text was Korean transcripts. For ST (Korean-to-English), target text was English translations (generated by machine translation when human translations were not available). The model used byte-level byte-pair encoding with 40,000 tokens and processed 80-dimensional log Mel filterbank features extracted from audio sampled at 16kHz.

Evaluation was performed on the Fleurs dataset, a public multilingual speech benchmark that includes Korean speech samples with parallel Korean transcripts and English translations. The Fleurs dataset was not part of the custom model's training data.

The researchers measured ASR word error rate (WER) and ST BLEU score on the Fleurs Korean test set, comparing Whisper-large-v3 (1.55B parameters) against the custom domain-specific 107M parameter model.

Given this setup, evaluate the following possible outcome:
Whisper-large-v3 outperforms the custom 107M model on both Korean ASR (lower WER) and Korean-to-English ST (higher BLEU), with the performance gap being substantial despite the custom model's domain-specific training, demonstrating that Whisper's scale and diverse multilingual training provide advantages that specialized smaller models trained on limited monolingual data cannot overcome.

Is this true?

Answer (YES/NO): NO